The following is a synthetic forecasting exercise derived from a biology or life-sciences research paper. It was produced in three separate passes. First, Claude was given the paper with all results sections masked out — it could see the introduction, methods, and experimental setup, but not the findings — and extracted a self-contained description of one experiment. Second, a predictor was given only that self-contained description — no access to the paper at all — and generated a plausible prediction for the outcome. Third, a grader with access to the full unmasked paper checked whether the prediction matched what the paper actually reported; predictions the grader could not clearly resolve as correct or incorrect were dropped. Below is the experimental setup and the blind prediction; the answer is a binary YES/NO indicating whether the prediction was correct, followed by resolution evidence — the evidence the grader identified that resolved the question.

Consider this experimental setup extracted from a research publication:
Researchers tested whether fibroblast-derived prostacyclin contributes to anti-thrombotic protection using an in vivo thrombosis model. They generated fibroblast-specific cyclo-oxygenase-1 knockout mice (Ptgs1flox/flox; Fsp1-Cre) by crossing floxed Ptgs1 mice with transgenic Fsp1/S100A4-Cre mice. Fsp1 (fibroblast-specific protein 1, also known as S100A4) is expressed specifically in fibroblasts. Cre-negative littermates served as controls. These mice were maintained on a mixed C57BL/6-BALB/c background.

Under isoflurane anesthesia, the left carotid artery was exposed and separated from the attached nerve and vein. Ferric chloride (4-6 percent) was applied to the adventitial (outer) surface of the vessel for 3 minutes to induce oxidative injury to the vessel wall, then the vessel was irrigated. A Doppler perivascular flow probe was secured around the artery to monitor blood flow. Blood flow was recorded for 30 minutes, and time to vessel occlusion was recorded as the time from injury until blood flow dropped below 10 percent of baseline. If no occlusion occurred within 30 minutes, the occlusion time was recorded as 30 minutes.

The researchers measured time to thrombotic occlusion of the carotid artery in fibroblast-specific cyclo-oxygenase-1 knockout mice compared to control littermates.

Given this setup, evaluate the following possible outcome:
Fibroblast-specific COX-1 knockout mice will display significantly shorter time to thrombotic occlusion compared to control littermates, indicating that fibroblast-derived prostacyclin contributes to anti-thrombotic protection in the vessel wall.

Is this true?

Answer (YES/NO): YES